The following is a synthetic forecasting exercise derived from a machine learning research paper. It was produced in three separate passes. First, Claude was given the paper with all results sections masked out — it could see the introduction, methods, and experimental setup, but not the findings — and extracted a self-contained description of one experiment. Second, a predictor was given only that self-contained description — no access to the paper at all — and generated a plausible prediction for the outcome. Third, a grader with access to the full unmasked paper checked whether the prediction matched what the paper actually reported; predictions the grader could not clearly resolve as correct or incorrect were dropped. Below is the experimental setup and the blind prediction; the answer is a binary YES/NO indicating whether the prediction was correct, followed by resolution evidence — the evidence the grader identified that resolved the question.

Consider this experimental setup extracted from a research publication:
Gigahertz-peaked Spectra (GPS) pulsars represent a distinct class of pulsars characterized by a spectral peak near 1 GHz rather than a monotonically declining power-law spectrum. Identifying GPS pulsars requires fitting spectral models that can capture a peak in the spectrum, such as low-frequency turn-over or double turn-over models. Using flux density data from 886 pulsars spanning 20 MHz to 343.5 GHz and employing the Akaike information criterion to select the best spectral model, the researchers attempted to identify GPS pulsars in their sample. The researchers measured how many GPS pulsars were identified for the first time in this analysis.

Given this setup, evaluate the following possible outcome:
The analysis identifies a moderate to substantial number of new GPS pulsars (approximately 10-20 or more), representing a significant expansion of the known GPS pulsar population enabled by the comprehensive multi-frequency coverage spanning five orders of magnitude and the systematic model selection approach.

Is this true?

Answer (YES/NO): YES